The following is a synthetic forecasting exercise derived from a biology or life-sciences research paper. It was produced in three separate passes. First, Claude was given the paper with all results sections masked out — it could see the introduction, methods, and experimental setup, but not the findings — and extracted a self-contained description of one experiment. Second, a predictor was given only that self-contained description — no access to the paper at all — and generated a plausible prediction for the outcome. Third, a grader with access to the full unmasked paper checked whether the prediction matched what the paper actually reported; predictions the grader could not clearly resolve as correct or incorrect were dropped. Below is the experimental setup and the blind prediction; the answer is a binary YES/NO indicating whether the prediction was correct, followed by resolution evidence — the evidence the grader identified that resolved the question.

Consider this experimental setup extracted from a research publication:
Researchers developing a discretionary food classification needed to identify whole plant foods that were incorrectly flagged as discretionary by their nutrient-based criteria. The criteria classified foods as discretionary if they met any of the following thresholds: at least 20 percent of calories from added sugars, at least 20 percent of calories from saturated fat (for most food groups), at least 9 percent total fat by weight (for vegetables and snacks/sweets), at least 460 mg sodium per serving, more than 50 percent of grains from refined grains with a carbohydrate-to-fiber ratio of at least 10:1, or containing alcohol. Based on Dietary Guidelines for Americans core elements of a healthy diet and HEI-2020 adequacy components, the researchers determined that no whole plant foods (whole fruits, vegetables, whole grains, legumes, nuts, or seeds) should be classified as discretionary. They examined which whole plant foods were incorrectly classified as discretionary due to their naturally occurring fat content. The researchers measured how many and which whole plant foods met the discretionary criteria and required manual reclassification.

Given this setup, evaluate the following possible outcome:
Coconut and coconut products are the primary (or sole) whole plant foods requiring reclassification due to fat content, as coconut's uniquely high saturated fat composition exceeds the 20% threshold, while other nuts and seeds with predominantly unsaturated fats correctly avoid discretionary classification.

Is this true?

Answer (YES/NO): NO